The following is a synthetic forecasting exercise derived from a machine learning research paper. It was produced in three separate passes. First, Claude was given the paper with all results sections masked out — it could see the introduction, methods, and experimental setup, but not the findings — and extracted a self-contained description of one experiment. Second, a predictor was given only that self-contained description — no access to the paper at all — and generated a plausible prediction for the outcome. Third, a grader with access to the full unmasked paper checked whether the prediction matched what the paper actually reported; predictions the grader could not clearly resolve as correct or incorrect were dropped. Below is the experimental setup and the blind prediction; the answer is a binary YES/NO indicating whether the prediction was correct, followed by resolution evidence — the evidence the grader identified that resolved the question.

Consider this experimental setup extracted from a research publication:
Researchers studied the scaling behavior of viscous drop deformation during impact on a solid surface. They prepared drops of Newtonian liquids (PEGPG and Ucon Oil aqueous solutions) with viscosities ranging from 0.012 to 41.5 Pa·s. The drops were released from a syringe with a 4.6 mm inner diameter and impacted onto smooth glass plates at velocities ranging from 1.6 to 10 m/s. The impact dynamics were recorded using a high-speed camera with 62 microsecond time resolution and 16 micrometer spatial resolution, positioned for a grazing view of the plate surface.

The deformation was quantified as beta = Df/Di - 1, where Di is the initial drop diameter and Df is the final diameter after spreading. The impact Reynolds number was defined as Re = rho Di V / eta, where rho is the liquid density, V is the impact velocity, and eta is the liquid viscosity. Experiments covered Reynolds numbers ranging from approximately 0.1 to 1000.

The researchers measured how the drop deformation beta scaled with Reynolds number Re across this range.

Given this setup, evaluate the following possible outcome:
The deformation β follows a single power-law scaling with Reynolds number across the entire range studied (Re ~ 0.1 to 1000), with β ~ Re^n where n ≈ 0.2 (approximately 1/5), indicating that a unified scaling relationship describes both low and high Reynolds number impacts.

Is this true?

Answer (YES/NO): NO